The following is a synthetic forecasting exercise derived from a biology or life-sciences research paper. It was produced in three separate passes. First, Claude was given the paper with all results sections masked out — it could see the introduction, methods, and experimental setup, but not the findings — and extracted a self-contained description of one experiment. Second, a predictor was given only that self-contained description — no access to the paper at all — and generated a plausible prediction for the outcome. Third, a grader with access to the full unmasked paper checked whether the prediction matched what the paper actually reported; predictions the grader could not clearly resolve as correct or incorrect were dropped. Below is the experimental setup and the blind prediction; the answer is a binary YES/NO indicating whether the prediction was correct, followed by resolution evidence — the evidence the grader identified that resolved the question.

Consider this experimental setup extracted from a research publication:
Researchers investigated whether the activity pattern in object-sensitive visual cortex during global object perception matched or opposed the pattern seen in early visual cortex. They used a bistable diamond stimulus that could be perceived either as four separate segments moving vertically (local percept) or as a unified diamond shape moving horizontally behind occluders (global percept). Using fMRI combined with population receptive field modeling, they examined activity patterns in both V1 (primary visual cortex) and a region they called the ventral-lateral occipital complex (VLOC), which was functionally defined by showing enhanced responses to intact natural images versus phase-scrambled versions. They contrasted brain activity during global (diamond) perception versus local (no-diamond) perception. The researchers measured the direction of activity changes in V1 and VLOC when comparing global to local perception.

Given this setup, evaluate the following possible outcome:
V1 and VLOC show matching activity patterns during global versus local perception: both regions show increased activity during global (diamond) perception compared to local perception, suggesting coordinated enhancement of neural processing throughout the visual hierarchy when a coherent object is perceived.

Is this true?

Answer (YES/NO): NO